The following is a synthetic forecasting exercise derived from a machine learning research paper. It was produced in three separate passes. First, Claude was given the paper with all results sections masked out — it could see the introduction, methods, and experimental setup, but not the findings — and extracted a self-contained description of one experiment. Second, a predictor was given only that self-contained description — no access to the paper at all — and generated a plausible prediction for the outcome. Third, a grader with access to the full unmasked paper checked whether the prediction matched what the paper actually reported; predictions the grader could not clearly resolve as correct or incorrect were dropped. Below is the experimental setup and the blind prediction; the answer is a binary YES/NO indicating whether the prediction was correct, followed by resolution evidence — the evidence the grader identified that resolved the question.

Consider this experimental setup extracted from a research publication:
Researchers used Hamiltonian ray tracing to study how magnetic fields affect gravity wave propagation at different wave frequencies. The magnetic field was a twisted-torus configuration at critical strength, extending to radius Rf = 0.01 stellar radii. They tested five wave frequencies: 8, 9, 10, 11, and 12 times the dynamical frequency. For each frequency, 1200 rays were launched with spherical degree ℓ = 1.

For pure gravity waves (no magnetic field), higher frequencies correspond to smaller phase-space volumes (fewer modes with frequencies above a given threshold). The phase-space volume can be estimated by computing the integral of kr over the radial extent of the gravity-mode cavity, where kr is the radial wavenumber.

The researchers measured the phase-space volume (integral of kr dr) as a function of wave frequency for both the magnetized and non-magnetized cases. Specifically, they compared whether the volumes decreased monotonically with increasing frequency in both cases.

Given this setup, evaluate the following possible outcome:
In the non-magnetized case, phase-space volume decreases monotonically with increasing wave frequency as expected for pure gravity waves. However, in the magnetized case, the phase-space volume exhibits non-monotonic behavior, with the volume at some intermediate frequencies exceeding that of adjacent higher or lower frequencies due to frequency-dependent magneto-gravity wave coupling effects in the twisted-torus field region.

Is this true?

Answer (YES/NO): NO